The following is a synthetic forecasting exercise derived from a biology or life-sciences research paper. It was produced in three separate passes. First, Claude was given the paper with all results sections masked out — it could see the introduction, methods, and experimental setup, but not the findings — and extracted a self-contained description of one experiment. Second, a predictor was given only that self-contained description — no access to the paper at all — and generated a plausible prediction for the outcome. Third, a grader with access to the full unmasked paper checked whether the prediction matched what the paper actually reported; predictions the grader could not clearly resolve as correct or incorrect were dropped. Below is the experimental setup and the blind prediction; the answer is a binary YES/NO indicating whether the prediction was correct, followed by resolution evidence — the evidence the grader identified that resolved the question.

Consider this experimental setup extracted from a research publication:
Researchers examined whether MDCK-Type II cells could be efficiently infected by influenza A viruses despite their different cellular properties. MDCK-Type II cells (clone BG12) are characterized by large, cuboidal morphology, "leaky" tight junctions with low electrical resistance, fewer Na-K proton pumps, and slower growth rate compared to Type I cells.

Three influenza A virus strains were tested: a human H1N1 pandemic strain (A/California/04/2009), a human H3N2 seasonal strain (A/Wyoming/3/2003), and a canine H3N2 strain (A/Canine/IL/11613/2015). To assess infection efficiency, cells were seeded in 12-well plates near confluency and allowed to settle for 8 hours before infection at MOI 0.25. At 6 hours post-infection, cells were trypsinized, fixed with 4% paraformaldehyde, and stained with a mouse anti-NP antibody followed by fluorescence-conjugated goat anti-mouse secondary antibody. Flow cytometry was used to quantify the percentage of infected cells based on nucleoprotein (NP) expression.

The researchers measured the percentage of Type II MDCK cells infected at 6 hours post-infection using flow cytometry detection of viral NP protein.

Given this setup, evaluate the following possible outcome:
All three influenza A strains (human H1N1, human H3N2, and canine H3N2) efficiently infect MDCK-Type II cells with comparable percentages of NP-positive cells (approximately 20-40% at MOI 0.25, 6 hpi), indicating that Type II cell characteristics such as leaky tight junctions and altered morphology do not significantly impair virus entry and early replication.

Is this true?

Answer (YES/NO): NO